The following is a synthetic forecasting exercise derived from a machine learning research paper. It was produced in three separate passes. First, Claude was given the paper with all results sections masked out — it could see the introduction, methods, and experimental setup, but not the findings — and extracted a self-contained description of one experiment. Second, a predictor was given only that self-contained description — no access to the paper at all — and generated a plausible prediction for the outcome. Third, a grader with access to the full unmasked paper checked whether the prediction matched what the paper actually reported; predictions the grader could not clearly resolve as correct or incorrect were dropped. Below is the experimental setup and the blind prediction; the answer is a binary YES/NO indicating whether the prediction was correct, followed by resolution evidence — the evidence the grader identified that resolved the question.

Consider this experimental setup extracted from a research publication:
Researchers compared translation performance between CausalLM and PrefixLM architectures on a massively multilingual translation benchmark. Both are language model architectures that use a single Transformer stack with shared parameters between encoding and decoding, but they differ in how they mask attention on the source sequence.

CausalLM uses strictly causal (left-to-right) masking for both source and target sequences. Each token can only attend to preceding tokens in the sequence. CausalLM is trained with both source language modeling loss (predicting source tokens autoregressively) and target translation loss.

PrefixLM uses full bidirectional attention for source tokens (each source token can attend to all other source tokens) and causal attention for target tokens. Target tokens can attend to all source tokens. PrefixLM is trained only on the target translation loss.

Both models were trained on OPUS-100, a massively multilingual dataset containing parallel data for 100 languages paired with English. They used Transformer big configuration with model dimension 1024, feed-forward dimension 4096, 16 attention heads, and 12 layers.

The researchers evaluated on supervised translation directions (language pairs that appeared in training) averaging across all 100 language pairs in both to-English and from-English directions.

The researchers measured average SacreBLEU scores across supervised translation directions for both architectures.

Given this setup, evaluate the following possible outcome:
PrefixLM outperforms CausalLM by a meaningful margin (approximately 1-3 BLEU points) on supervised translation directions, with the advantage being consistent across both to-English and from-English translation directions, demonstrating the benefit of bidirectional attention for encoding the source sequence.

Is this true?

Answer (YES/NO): NO